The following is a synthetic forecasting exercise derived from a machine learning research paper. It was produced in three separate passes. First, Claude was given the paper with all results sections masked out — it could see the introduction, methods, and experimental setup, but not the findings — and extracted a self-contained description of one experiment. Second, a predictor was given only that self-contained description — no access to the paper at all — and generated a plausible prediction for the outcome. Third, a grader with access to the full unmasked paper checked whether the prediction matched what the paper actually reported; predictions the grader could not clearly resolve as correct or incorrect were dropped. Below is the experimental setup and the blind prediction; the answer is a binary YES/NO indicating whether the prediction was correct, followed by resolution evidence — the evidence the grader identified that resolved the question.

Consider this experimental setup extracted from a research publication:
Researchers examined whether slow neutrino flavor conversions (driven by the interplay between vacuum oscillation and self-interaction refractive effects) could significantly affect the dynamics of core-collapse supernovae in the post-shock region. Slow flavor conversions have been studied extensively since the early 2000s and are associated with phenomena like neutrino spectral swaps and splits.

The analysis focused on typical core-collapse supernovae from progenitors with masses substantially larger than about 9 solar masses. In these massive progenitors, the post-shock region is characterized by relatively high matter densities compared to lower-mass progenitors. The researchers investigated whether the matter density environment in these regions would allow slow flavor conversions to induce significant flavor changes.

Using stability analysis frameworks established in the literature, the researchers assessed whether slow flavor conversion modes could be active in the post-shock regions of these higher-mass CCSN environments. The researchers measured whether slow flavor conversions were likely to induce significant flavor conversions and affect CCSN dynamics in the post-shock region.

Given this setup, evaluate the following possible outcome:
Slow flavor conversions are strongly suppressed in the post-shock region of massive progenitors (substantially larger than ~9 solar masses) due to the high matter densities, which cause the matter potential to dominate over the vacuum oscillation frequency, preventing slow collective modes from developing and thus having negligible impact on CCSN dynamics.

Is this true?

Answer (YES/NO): YES